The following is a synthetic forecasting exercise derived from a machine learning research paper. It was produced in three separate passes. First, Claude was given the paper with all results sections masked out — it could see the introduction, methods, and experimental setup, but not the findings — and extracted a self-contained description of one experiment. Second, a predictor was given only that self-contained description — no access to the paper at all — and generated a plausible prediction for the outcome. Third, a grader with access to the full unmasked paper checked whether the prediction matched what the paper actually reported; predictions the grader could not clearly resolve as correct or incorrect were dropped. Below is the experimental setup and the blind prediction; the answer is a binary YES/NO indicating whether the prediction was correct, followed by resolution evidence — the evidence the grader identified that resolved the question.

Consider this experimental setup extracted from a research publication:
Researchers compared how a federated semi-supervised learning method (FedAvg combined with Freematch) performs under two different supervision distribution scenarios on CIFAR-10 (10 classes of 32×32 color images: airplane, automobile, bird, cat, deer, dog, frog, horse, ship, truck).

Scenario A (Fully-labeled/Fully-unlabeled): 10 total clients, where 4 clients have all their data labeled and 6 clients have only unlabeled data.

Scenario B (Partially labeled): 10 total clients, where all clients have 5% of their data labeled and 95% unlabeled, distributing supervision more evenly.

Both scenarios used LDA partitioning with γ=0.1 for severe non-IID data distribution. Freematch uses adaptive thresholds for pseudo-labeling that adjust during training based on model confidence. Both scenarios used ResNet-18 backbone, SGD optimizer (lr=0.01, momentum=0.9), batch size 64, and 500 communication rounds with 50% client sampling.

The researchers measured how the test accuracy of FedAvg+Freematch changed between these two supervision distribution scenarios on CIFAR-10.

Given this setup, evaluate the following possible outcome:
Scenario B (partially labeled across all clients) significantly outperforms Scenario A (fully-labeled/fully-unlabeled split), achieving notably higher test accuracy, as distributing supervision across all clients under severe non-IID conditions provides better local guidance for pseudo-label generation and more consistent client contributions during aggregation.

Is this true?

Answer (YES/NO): YES